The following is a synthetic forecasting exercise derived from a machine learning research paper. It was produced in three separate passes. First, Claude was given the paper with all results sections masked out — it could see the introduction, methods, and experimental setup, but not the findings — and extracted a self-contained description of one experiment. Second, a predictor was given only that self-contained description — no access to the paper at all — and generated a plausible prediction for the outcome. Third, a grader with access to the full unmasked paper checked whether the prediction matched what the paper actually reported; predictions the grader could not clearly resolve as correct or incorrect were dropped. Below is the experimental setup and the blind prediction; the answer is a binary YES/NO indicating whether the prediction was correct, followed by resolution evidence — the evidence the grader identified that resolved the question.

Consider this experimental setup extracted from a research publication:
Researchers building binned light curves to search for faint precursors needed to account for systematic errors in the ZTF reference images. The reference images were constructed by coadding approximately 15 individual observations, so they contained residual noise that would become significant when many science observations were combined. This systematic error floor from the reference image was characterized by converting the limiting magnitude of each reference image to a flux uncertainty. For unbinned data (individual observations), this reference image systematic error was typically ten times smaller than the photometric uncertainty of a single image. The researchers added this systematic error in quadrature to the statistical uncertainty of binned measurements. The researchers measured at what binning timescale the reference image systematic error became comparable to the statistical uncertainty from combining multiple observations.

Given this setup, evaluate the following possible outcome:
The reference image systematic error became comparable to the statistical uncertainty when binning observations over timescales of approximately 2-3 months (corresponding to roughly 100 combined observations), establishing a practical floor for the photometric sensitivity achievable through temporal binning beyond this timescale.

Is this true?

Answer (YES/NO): NO